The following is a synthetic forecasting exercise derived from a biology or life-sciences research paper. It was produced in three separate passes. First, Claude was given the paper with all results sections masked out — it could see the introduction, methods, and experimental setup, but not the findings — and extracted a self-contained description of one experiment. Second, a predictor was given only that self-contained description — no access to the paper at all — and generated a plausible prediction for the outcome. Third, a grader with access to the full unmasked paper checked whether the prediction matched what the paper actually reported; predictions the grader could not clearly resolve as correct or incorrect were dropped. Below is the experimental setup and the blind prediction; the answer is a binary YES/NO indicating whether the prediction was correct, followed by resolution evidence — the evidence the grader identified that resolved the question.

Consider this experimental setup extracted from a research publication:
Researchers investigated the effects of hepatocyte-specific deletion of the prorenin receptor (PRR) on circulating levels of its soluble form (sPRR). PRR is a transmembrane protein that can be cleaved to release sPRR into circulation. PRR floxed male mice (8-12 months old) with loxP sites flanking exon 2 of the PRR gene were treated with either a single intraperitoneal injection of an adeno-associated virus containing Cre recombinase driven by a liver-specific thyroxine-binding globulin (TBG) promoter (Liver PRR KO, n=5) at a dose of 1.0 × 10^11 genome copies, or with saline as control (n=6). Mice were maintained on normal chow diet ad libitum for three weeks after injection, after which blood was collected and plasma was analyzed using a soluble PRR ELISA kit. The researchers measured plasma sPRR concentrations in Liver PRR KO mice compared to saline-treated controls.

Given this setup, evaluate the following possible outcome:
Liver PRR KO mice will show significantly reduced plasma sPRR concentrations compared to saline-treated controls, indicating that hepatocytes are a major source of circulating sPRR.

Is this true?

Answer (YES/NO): NO